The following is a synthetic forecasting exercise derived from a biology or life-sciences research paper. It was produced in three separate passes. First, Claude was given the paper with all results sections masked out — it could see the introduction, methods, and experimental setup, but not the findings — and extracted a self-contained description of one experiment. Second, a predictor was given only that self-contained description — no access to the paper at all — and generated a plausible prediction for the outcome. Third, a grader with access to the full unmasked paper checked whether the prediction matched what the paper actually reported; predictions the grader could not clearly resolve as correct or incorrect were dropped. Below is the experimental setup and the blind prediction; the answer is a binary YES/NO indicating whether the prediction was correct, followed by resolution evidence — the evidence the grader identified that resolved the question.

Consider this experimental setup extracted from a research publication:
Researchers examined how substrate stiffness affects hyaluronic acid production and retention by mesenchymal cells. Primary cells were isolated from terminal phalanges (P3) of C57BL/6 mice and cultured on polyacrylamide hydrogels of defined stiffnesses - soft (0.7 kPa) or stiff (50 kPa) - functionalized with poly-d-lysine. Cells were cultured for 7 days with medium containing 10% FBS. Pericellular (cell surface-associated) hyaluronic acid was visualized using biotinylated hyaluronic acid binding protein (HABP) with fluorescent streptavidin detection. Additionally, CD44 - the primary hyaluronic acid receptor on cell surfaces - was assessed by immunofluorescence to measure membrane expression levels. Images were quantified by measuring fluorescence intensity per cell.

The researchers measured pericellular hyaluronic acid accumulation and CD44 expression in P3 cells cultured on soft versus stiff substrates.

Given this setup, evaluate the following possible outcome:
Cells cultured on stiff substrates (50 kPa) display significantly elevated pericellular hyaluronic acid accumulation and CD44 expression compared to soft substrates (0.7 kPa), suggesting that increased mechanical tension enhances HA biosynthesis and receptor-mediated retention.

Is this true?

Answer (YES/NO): NO